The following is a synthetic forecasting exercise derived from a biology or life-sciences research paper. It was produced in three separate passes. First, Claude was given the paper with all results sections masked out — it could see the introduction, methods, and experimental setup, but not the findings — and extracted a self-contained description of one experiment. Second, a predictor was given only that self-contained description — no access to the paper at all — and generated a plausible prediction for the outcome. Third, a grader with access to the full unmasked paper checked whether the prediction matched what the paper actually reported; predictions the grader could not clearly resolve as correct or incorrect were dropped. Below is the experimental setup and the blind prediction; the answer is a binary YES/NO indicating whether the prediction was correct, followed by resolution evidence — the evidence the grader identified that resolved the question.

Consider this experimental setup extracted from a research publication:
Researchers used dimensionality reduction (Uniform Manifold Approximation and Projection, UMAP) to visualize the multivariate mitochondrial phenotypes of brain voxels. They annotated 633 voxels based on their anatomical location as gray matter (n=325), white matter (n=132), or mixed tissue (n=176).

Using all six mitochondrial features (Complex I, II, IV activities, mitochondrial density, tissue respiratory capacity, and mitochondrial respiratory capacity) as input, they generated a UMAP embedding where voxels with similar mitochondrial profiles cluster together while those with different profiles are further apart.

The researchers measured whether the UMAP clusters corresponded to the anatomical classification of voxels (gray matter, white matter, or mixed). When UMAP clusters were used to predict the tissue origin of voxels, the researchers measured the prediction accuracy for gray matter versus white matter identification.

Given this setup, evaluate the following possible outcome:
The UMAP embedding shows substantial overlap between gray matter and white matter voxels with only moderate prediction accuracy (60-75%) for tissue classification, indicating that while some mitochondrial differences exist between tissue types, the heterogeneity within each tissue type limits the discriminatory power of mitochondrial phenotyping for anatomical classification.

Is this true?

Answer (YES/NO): NO